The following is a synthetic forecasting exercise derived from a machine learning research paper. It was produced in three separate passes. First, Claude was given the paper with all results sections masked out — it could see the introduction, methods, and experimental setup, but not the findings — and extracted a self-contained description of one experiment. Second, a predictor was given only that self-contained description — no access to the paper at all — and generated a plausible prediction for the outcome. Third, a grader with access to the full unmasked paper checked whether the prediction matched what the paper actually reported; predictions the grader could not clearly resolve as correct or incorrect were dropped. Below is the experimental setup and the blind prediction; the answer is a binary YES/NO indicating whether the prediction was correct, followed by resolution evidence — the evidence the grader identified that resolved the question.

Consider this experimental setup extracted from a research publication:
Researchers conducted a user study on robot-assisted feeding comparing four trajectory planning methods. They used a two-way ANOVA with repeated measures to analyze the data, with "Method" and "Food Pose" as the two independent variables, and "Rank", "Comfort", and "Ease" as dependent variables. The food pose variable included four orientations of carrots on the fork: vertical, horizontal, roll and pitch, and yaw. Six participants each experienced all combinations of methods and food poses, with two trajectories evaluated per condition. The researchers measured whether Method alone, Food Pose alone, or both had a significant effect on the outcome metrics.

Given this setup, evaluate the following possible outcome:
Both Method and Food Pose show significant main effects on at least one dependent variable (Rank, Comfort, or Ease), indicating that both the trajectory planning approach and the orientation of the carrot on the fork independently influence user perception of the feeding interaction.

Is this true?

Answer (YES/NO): NO